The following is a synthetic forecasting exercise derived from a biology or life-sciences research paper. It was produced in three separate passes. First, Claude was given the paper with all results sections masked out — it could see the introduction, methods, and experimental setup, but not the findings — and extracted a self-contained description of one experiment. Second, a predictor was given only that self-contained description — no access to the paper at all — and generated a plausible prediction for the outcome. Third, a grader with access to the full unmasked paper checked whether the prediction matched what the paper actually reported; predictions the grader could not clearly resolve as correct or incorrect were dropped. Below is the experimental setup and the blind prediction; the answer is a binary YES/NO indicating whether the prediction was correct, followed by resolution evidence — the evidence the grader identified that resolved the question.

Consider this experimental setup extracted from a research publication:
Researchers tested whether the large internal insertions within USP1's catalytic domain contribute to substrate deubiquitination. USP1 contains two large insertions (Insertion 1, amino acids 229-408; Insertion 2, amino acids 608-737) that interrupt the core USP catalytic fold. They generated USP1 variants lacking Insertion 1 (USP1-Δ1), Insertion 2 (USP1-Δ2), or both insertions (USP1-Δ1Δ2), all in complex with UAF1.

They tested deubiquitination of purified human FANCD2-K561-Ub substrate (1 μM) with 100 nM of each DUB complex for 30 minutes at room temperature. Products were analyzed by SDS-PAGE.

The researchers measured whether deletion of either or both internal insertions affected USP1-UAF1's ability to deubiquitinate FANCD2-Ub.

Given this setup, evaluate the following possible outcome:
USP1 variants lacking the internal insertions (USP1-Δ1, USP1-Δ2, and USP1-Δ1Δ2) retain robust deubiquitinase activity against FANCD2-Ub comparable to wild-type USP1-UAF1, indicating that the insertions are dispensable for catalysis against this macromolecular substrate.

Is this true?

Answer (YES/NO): YES